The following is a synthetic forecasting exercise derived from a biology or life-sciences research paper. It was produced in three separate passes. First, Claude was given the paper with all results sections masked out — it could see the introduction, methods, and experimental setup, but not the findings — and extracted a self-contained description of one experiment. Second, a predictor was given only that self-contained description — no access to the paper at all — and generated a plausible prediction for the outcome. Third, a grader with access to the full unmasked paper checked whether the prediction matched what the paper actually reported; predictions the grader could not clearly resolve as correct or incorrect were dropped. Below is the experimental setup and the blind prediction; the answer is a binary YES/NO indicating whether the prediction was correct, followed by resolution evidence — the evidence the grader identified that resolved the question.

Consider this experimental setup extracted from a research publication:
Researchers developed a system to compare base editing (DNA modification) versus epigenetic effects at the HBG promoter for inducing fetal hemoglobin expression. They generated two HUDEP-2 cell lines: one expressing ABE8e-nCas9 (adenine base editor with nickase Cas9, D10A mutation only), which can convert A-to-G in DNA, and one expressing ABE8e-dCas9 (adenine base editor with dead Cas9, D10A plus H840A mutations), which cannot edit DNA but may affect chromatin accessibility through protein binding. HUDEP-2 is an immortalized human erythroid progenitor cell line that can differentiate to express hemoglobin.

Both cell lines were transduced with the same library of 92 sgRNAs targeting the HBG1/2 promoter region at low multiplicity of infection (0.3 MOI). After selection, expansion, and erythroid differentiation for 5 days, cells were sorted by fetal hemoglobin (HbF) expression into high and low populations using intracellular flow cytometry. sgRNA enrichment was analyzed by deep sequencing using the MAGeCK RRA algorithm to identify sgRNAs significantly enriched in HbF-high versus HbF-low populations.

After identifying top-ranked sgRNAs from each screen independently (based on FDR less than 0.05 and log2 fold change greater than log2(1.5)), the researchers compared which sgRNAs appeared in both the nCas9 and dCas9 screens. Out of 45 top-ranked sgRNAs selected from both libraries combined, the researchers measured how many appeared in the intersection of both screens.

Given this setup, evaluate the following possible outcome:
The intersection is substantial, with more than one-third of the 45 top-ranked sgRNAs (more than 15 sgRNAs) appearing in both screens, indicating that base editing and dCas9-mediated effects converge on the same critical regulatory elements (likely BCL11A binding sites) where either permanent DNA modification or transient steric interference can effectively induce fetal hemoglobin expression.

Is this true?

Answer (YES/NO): YES